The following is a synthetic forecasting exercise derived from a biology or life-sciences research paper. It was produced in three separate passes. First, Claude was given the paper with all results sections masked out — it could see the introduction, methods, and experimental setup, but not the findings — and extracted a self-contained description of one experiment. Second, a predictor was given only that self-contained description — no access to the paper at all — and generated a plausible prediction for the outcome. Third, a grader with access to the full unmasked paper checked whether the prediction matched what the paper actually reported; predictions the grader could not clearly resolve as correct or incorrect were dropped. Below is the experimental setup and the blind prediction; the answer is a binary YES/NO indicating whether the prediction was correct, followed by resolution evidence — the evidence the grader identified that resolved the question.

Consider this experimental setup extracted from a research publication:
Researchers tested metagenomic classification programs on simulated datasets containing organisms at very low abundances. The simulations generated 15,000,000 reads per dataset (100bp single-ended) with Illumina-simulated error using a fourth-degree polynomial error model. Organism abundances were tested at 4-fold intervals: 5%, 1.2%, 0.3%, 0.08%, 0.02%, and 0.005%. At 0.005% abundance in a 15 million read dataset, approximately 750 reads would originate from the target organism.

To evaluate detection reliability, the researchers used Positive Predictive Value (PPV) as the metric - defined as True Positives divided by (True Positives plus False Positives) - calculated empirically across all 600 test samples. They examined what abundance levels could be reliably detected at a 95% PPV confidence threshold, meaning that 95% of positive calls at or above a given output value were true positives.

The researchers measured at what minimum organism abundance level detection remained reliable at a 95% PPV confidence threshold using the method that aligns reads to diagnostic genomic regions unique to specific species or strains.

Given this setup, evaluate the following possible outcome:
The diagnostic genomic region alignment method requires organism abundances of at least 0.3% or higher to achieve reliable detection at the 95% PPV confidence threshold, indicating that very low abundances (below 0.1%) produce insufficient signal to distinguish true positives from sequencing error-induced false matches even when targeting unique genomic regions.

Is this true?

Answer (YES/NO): NO